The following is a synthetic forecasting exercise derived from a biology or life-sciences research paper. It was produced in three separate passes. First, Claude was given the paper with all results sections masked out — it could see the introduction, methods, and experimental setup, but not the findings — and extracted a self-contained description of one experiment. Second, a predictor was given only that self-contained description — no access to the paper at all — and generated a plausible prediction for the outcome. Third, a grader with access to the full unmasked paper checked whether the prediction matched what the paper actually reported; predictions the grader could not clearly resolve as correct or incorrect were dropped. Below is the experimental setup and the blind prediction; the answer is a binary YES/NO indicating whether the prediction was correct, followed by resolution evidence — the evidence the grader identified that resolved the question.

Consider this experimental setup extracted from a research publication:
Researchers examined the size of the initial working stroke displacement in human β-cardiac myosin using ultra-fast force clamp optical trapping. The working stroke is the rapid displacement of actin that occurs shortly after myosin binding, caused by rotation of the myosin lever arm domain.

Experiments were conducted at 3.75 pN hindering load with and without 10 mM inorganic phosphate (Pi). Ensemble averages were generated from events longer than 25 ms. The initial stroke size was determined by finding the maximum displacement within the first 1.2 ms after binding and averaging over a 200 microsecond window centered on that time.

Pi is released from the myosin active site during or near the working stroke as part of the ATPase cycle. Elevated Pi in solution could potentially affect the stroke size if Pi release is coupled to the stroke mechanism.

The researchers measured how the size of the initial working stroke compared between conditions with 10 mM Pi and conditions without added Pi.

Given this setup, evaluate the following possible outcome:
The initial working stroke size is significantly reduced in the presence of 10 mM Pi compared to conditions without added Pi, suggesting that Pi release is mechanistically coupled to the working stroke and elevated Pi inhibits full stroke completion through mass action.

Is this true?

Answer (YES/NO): NO